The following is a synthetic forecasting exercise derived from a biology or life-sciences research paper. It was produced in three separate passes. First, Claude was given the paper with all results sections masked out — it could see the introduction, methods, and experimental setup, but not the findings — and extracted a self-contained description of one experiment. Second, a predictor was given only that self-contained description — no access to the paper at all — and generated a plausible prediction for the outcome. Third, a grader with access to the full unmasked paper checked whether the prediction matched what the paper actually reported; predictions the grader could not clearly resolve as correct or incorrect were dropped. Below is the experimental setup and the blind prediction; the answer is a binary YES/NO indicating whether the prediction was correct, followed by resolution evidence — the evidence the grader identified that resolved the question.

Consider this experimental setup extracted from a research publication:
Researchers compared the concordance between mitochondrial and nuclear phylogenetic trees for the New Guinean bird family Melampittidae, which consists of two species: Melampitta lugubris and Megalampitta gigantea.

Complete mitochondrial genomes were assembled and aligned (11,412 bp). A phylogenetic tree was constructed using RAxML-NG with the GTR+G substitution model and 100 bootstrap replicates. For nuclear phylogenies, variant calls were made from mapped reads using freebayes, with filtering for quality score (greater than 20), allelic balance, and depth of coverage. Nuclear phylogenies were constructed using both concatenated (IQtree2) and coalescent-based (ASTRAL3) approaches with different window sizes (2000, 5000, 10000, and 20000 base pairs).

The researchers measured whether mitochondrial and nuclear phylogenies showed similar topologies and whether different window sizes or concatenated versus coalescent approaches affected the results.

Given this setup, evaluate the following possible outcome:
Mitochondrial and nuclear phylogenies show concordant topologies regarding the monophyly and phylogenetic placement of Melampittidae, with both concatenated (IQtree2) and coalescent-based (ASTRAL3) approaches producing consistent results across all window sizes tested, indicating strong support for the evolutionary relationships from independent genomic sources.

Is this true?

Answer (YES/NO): YES